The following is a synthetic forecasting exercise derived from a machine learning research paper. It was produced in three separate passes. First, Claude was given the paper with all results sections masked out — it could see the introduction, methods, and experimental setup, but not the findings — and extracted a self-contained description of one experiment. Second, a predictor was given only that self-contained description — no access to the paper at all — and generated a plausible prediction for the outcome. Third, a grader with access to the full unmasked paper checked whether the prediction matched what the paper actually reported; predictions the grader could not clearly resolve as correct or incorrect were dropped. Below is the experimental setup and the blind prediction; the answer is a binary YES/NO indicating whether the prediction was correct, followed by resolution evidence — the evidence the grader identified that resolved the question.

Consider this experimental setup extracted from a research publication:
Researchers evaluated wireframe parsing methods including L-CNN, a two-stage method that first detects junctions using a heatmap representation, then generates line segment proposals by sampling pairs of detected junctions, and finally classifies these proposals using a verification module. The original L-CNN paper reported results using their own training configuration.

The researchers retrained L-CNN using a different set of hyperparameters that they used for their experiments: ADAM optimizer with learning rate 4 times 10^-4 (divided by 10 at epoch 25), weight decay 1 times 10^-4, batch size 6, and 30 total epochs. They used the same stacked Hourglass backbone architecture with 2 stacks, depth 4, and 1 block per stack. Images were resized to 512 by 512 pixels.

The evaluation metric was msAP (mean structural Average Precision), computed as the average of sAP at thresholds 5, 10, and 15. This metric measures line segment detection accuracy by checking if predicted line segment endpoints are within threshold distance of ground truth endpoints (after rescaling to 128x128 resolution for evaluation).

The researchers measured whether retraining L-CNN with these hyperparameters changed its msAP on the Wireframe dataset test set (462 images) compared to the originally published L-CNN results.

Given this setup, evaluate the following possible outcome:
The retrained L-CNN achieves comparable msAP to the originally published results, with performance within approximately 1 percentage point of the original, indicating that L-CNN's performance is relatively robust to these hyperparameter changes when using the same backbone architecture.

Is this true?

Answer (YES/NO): YES